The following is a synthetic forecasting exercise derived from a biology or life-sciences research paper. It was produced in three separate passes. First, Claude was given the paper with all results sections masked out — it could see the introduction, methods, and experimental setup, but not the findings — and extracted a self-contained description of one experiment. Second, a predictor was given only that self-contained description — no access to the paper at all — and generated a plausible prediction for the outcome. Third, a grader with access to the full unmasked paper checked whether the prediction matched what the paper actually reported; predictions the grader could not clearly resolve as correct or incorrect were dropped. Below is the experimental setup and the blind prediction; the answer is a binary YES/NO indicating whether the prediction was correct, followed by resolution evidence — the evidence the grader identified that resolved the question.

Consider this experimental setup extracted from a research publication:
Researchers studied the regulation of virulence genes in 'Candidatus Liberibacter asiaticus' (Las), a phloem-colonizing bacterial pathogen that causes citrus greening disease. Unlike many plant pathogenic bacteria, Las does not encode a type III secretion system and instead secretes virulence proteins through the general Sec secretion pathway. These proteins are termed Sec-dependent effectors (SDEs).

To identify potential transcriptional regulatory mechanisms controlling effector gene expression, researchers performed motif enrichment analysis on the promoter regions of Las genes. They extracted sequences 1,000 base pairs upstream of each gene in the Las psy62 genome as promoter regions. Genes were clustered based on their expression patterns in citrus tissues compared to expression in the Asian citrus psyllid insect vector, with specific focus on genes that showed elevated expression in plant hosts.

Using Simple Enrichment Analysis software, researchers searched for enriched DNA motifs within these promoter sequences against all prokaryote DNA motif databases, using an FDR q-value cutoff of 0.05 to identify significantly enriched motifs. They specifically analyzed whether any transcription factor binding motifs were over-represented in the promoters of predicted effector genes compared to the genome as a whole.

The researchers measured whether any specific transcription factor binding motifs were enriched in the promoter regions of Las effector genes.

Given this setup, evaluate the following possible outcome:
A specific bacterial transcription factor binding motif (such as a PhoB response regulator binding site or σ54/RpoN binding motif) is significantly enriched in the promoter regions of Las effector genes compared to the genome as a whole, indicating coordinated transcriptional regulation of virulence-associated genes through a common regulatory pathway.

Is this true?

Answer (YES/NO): YES